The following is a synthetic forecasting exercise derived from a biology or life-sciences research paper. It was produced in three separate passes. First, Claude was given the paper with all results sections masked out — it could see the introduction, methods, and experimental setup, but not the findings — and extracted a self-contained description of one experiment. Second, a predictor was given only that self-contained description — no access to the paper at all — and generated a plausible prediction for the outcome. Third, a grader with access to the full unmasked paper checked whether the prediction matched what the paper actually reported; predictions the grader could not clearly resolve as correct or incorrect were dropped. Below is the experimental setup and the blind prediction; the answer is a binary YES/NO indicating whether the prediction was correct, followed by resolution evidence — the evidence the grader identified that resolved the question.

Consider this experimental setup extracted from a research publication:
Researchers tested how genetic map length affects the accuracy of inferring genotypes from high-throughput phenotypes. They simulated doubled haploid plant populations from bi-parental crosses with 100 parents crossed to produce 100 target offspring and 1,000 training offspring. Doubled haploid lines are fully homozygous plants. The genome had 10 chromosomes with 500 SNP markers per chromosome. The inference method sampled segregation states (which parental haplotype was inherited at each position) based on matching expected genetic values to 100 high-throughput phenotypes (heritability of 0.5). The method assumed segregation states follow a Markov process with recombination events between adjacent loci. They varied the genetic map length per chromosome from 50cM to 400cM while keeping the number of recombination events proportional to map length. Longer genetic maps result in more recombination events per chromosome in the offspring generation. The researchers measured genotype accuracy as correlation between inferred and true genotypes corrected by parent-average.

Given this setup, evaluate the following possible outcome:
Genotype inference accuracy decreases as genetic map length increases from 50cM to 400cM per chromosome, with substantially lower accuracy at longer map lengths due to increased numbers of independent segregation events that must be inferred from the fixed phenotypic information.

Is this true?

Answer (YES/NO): YES